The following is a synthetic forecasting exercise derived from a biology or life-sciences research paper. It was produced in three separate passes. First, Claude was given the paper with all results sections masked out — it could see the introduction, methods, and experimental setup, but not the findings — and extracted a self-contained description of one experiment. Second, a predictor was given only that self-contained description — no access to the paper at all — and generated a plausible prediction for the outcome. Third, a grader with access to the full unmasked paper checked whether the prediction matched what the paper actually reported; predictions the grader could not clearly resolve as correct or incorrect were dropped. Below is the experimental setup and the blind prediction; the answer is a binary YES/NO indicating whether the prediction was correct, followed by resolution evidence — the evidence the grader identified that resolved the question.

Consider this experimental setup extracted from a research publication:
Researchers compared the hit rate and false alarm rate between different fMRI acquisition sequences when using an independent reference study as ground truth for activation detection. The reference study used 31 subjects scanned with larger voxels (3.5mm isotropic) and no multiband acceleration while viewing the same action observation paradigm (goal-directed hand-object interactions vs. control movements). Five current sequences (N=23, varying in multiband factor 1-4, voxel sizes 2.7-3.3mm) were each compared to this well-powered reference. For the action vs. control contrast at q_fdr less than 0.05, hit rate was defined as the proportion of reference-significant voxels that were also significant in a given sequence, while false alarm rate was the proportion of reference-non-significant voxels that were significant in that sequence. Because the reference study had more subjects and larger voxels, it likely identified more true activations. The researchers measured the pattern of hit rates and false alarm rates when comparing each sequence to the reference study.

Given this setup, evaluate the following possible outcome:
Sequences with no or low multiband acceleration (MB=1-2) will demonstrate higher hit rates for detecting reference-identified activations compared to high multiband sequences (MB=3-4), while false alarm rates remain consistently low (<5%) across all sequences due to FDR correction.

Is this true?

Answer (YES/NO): NO